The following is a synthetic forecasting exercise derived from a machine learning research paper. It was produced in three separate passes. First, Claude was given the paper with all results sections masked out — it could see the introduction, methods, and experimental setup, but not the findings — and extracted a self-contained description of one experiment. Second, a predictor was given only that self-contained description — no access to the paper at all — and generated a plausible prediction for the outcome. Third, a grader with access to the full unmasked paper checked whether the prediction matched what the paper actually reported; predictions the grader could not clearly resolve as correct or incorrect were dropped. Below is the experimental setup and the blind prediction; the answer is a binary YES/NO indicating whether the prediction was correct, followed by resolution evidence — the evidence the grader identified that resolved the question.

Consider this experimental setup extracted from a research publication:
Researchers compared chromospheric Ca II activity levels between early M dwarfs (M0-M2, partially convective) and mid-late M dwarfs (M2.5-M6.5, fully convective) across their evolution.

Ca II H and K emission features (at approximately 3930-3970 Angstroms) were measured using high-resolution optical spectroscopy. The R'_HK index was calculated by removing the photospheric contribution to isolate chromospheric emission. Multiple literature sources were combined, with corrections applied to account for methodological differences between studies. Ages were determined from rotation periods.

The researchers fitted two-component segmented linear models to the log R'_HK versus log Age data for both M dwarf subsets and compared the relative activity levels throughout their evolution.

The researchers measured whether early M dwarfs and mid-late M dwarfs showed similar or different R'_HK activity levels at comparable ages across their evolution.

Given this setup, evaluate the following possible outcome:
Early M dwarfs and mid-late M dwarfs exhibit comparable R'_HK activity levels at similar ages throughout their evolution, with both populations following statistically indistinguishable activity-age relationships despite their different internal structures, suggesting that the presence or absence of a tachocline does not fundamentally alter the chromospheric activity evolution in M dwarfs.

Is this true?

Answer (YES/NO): NO